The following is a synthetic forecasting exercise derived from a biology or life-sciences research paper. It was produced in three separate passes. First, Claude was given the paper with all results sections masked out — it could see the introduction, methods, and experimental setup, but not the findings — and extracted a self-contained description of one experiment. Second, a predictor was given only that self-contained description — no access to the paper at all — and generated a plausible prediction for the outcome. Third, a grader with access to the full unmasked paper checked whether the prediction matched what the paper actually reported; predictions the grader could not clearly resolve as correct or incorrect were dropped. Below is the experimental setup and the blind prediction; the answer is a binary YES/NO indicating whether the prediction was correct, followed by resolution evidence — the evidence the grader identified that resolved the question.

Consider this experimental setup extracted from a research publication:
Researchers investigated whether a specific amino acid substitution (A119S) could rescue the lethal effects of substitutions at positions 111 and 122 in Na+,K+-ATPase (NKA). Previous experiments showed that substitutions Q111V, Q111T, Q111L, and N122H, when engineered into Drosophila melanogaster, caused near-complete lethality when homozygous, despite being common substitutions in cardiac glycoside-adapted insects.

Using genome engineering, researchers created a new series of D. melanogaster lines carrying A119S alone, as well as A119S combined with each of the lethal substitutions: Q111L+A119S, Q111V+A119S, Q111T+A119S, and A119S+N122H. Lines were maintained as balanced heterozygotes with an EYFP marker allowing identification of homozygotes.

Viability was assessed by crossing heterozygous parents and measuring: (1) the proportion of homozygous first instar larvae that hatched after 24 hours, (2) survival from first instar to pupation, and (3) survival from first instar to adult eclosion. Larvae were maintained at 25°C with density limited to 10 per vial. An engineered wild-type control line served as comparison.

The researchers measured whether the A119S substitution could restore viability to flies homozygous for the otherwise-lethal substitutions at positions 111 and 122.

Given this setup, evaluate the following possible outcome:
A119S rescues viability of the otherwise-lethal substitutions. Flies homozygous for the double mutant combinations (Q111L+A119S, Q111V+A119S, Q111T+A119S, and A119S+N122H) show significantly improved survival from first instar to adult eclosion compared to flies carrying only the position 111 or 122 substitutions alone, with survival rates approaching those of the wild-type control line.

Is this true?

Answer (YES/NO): YES